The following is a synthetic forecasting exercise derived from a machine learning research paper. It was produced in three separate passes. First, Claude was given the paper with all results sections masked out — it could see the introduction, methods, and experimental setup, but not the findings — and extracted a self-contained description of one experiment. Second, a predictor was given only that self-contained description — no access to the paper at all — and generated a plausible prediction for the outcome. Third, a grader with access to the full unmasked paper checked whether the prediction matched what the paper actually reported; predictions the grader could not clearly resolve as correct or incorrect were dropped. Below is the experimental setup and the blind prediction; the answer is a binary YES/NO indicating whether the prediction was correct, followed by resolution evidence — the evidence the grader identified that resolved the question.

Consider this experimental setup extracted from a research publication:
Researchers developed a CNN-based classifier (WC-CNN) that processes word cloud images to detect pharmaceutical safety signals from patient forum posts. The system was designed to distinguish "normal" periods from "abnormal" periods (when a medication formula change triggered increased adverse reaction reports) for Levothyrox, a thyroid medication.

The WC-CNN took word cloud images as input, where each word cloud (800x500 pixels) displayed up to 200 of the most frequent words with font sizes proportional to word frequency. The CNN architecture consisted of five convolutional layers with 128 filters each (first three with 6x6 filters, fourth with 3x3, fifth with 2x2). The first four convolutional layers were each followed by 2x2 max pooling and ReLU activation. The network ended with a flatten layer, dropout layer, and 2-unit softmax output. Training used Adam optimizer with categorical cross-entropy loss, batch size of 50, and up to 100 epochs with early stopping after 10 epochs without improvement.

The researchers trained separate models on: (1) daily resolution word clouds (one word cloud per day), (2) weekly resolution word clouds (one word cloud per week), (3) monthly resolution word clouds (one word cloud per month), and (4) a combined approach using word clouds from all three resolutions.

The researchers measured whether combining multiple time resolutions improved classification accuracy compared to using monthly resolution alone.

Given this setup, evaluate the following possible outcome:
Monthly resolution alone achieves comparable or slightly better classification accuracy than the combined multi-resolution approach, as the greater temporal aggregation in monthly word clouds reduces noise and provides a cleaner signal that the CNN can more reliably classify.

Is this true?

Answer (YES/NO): NO